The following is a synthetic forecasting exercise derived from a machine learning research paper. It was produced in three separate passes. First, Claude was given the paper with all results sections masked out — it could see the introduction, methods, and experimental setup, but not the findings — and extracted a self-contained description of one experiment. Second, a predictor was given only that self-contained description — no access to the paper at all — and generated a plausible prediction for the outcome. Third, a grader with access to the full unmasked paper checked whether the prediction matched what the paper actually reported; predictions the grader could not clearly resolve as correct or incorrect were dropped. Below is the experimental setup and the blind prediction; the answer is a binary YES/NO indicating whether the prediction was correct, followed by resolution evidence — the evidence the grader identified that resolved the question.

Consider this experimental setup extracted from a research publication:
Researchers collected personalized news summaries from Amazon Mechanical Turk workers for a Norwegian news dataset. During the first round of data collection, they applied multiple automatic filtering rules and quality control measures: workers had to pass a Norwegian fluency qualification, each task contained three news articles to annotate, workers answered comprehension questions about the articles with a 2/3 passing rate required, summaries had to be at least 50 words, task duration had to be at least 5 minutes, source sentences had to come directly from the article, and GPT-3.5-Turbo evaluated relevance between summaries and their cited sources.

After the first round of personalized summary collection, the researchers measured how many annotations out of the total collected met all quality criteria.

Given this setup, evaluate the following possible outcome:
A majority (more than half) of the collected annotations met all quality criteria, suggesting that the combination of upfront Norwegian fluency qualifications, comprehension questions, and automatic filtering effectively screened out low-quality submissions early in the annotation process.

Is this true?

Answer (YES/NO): NO